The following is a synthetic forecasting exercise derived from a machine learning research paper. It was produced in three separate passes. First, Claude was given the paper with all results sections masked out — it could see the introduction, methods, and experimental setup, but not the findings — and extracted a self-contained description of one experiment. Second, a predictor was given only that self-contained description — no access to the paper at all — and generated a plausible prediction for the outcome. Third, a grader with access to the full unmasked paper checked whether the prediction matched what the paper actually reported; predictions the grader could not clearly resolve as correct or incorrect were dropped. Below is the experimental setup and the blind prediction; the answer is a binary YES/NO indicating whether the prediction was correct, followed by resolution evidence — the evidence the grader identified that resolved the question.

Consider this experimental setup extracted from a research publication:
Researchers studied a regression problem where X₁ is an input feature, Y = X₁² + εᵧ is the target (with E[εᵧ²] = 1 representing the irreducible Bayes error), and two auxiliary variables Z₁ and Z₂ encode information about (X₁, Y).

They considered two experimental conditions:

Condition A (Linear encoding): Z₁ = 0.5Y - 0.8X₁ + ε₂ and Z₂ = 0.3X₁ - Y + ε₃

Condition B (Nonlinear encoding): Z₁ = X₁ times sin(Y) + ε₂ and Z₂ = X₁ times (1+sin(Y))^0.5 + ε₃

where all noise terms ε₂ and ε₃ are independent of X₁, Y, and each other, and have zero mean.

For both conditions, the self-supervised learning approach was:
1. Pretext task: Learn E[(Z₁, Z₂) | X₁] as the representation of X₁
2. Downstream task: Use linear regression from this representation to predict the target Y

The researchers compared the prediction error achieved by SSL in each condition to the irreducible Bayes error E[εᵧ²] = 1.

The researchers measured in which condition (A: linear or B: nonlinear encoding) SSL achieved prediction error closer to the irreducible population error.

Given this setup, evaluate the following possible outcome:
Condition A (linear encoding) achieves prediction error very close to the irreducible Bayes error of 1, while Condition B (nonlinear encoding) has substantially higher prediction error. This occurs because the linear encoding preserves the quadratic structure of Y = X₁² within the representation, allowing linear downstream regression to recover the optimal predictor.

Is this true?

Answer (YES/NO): YES